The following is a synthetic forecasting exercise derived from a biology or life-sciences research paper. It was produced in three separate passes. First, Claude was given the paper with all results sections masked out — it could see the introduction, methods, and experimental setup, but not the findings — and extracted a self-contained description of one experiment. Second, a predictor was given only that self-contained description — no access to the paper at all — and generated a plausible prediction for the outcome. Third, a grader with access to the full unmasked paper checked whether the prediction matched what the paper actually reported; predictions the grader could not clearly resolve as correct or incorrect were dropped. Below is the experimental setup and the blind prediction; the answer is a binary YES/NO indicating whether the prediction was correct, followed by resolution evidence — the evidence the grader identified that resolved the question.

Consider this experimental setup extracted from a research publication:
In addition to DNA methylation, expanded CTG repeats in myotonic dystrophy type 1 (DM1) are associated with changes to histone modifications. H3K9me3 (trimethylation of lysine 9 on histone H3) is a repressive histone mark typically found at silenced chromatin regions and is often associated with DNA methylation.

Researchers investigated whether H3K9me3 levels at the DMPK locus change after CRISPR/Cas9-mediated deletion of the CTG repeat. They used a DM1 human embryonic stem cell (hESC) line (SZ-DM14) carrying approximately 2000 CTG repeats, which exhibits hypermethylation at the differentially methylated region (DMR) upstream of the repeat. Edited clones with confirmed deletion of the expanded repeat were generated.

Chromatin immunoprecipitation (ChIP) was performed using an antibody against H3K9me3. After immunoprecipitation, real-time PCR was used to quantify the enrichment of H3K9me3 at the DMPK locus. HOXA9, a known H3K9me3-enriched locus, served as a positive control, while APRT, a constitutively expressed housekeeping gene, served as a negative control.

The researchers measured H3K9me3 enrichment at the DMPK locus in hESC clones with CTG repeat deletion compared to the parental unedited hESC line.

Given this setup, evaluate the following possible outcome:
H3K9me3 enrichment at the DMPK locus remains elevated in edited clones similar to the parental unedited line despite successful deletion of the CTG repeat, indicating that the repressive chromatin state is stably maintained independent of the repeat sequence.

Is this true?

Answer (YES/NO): NO